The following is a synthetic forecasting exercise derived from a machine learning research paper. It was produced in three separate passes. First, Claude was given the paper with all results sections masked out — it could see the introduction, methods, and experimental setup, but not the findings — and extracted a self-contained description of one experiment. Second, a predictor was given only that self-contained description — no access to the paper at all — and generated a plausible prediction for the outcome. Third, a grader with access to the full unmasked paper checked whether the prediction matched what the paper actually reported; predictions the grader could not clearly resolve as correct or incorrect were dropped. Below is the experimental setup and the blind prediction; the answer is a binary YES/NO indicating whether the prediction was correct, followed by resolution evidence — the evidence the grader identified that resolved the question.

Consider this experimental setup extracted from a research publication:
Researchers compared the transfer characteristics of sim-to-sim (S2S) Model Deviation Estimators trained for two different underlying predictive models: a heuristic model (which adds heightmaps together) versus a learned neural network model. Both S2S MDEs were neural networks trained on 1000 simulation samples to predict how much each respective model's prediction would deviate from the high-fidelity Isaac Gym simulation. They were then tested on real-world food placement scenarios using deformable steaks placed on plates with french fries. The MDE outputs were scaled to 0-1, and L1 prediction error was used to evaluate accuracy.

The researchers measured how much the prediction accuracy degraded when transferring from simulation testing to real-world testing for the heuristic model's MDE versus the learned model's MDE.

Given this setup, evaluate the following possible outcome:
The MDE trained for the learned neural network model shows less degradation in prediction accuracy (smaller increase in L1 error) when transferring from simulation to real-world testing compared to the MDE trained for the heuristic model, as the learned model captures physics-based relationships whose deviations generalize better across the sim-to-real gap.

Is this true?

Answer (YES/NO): NO